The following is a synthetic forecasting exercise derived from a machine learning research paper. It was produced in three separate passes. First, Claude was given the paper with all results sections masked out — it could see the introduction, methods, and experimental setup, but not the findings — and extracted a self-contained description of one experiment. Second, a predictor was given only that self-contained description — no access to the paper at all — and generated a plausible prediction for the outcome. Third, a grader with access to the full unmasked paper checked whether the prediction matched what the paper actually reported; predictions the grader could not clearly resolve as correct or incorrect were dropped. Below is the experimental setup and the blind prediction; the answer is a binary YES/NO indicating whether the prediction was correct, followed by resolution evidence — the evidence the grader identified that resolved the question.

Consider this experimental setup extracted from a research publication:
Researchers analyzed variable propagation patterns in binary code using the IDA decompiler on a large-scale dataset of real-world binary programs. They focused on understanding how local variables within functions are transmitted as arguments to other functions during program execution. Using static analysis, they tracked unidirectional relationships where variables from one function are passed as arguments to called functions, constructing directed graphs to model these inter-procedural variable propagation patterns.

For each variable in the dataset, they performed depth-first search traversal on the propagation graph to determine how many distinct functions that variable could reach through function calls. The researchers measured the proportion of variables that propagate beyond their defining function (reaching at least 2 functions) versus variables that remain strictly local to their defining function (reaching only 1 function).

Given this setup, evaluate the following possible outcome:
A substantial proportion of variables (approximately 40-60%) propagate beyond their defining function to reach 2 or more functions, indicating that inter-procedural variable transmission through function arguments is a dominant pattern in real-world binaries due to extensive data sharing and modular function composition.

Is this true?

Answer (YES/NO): YES